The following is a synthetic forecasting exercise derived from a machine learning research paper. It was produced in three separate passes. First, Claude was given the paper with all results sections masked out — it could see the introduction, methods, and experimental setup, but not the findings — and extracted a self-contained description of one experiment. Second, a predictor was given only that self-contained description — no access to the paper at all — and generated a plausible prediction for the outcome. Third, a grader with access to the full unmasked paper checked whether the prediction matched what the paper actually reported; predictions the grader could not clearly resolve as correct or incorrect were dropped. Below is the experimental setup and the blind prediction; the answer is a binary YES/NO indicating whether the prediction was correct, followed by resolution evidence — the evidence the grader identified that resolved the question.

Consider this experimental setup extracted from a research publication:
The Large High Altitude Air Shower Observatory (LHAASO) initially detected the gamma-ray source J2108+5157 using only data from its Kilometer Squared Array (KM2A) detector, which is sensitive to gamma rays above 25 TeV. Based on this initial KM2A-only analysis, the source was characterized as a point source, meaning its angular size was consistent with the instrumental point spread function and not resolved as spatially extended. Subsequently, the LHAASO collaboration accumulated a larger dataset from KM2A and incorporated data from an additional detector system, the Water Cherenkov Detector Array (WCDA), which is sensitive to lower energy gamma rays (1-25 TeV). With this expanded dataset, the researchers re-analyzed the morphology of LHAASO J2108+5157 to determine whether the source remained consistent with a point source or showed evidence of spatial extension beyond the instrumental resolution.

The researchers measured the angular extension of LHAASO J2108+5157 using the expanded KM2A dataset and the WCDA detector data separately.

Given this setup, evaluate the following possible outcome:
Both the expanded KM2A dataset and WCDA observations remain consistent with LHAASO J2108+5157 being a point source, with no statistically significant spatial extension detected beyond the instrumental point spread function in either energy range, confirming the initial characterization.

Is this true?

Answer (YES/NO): NO